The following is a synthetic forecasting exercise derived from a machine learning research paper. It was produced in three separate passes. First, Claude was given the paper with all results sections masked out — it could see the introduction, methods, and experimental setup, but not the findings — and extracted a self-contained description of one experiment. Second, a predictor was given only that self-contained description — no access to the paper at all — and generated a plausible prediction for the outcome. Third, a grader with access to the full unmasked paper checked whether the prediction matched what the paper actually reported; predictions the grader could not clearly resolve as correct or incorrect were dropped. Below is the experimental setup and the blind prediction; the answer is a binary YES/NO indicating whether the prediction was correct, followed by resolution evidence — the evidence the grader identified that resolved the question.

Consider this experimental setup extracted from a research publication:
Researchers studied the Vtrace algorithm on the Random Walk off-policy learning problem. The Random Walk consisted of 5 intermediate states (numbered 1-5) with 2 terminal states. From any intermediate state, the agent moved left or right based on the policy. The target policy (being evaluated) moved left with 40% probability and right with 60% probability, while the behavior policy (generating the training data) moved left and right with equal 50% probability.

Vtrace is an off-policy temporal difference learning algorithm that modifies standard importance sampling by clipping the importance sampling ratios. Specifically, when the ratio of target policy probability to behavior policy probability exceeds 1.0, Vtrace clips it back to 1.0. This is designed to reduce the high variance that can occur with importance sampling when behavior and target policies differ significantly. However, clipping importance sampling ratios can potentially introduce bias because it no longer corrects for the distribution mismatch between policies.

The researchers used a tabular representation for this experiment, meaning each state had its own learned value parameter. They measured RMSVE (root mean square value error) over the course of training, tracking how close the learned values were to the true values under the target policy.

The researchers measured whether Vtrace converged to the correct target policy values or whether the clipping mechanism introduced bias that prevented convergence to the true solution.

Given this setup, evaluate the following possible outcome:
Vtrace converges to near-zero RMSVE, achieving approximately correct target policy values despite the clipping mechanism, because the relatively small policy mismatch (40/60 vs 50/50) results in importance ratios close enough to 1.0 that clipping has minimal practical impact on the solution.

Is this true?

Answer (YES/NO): NO